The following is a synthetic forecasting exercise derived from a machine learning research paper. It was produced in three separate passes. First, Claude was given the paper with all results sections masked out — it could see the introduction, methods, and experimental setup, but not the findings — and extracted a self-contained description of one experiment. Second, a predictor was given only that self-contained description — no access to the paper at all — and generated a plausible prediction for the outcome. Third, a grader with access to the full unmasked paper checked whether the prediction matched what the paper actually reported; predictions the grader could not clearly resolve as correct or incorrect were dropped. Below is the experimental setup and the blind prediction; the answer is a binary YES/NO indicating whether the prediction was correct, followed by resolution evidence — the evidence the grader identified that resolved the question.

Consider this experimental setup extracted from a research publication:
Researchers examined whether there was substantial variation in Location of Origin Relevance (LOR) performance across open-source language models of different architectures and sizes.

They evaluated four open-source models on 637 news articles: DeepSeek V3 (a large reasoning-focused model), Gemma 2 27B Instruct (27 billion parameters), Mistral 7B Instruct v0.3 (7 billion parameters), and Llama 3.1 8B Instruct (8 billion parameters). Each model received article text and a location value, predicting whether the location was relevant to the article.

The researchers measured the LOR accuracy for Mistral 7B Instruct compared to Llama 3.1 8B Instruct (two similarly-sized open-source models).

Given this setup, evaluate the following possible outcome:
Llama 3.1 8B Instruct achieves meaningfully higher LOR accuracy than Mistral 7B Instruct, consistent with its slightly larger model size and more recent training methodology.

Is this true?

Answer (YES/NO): NO